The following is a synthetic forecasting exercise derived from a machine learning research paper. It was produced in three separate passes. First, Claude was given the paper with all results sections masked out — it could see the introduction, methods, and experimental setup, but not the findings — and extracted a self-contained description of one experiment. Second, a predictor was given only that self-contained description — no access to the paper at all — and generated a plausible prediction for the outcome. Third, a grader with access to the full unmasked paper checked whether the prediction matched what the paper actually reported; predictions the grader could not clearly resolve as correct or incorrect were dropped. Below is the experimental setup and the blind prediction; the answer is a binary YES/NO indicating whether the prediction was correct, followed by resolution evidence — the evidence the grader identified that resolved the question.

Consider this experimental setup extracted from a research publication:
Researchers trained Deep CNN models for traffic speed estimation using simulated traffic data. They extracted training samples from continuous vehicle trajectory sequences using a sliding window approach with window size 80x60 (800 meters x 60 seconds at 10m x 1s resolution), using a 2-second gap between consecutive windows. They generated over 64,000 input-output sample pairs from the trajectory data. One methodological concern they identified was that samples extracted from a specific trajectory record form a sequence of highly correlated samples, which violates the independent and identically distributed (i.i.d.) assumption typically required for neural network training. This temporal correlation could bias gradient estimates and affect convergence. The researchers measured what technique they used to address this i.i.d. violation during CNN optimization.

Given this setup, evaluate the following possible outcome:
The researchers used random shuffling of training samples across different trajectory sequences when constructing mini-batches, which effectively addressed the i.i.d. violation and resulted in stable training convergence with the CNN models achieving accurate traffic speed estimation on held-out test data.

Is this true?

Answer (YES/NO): NO